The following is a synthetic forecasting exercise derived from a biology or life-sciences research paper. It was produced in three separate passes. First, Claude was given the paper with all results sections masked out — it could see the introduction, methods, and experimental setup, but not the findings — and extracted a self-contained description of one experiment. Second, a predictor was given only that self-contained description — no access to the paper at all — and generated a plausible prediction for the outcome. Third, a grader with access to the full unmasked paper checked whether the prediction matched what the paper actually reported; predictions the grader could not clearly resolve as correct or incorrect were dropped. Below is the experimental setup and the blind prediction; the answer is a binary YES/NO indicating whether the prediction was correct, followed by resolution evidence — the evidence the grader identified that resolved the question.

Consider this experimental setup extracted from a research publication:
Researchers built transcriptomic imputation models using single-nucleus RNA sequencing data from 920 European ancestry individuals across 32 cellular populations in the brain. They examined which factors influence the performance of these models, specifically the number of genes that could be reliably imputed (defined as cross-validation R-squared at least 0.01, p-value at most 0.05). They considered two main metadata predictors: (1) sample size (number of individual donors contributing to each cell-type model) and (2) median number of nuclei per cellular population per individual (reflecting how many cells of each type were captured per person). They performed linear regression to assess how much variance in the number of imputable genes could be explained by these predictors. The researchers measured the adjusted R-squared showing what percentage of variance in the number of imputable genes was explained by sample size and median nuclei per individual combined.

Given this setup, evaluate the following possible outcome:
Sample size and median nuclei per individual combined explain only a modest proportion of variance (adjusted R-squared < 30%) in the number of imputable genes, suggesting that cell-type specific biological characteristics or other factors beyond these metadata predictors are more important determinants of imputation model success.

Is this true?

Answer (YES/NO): NO